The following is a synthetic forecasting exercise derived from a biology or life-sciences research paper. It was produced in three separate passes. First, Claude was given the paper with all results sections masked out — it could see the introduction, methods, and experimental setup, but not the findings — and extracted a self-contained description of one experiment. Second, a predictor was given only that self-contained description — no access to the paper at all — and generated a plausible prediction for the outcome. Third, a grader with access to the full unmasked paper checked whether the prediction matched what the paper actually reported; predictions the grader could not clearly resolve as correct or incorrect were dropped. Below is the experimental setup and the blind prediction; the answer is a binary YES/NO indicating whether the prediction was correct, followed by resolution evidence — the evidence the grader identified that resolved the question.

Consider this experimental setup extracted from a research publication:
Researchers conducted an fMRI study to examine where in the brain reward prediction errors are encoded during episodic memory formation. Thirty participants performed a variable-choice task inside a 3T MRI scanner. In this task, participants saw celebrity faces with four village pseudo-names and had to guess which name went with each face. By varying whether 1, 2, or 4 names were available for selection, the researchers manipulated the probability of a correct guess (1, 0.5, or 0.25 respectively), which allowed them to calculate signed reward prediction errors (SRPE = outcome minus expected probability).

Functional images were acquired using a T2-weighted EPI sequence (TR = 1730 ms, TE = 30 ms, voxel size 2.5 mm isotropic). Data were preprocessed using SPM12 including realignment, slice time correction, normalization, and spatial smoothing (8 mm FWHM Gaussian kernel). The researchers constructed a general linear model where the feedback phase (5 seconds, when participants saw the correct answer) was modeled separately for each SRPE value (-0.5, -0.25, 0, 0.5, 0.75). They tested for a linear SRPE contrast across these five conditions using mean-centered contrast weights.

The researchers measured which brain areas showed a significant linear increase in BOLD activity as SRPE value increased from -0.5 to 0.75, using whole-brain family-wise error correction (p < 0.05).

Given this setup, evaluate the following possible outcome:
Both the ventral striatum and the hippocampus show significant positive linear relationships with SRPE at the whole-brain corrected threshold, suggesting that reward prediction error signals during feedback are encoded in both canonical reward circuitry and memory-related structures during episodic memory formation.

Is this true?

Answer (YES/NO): NO